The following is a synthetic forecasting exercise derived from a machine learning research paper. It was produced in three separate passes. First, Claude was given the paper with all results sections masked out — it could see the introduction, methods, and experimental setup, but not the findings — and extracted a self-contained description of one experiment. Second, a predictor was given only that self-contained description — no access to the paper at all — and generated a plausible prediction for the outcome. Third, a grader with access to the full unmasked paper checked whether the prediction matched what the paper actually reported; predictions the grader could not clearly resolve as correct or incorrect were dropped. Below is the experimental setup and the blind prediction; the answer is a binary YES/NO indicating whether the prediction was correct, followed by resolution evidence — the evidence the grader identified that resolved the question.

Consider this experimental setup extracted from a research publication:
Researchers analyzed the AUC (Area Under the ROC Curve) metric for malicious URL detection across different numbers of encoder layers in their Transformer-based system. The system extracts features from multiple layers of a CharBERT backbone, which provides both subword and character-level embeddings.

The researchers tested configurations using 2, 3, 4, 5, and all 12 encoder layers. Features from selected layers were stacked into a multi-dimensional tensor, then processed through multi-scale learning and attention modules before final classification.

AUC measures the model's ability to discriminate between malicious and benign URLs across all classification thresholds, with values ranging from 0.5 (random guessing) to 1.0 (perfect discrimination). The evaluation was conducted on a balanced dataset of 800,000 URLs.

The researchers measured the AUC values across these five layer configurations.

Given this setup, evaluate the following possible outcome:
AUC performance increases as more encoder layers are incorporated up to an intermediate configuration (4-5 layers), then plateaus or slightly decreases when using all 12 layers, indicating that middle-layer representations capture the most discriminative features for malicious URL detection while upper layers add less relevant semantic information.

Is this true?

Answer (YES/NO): NO